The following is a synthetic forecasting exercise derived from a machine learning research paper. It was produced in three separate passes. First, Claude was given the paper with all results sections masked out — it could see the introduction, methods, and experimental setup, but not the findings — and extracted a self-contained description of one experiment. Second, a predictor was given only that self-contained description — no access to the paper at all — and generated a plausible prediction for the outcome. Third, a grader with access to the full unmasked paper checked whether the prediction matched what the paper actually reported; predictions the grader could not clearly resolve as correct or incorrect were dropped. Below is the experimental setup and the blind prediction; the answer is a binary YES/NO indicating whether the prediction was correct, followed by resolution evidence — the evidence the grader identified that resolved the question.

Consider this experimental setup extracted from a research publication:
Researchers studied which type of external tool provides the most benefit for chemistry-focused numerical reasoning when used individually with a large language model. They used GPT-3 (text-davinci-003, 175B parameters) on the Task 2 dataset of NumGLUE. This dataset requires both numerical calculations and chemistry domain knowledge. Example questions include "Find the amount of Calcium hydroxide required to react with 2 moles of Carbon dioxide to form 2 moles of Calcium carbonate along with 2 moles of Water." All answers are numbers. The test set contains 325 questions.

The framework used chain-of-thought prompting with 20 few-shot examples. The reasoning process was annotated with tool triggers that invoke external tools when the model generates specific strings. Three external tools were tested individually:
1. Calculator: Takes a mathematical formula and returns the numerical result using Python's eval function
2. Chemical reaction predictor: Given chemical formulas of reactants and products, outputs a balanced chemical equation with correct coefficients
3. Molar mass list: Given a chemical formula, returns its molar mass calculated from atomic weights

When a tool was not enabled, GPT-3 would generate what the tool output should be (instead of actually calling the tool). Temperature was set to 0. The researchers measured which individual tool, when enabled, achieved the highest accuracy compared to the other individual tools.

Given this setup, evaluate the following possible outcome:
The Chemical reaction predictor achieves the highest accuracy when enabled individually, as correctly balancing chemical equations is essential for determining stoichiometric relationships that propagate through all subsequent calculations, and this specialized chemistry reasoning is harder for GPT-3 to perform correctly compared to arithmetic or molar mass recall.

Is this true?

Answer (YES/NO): NO